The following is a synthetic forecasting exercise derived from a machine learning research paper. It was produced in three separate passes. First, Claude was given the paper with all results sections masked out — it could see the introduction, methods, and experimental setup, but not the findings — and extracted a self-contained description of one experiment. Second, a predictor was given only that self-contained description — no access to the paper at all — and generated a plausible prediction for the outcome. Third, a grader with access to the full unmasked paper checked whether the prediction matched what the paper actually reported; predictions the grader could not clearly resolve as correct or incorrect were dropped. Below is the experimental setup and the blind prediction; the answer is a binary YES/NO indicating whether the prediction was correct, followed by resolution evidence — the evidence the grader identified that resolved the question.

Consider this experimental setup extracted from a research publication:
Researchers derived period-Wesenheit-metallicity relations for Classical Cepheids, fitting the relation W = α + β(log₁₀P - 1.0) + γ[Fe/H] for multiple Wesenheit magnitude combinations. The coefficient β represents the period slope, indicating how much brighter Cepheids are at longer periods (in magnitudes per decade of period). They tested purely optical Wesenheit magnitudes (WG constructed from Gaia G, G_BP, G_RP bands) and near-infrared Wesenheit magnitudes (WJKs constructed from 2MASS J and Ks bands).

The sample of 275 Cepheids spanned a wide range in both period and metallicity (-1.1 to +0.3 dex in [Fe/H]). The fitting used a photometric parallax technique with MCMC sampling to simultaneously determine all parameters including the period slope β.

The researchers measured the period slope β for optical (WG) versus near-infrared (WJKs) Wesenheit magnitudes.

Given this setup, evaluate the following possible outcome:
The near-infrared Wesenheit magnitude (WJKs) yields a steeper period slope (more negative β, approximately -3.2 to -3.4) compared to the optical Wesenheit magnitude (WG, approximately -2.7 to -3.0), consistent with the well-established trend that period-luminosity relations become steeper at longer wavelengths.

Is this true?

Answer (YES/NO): NO